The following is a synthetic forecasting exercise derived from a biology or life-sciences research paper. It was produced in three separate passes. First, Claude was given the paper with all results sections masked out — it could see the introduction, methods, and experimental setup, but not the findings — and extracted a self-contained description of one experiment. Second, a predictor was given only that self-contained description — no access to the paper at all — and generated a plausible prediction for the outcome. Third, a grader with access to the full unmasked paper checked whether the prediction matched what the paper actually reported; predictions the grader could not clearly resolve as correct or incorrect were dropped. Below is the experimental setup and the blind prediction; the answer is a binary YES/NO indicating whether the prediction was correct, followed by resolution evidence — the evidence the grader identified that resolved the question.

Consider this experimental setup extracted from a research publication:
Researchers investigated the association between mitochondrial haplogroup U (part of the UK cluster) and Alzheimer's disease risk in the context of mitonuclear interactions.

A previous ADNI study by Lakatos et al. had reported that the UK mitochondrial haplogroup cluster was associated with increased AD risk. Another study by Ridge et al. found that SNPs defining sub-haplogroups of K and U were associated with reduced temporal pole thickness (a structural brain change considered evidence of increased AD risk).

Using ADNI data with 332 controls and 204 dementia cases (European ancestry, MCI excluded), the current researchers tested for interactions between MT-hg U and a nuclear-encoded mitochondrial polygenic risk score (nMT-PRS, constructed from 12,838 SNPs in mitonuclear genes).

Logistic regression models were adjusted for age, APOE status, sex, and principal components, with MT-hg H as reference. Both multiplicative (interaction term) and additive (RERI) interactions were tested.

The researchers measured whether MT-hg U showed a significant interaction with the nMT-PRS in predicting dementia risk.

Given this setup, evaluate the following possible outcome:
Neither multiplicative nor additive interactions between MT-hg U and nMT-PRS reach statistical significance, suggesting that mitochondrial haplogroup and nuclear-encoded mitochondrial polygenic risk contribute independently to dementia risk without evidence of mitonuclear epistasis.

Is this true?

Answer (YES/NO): YES